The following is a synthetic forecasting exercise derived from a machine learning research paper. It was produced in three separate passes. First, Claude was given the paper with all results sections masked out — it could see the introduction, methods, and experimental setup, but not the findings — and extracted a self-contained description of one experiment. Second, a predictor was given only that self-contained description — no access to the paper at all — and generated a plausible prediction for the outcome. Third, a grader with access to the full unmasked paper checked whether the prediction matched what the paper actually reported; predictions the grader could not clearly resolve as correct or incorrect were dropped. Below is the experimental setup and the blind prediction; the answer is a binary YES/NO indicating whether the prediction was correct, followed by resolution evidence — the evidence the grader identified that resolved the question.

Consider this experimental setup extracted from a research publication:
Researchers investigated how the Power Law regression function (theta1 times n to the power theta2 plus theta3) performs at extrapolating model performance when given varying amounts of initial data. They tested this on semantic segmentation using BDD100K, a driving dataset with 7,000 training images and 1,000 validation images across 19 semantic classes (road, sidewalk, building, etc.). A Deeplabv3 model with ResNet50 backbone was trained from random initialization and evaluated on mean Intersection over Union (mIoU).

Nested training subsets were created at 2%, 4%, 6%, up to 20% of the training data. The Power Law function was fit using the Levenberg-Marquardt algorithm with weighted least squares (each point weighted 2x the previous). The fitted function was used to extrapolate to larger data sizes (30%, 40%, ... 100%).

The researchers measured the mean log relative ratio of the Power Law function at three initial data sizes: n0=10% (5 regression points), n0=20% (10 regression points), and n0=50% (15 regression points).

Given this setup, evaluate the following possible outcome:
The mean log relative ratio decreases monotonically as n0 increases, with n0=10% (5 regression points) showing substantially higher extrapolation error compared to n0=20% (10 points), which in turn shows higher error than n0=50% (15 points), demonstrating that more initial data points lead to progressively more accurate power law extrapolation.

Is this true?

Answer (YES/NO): YES